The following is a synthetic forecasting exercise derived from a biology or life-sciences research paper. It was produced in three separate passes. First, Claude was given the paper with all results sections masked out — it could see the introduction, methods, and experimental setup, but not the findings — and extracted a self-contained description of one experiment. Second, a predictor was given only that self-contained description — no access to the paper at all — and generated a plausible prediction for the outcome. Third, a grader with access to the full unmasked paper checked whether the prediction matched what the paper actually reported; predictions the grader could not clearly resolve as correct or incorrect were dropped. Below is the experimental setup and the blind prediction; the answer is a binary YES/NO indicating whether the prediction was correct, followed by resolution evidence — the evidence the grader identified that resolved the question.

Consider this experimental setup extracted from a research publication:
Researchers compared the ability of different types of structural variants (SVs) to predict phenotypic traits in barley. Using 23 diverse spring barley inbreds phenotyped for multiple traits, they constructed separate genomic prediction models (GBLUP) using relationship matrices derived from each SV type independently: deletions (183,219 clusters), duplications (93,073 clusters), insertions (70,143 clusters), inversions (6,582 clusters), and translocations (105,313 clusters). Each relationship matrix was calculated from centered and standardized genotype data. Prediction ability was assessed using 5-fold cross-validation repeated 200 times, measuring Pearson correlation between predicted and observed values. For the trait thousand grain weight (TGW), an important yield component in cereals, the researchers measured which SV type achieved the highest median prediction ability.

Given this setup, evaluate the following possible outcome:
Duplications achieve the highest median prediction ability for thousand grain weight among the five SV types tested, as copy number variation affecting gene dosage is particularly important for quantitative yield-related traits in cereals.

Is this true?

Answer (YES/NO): NO